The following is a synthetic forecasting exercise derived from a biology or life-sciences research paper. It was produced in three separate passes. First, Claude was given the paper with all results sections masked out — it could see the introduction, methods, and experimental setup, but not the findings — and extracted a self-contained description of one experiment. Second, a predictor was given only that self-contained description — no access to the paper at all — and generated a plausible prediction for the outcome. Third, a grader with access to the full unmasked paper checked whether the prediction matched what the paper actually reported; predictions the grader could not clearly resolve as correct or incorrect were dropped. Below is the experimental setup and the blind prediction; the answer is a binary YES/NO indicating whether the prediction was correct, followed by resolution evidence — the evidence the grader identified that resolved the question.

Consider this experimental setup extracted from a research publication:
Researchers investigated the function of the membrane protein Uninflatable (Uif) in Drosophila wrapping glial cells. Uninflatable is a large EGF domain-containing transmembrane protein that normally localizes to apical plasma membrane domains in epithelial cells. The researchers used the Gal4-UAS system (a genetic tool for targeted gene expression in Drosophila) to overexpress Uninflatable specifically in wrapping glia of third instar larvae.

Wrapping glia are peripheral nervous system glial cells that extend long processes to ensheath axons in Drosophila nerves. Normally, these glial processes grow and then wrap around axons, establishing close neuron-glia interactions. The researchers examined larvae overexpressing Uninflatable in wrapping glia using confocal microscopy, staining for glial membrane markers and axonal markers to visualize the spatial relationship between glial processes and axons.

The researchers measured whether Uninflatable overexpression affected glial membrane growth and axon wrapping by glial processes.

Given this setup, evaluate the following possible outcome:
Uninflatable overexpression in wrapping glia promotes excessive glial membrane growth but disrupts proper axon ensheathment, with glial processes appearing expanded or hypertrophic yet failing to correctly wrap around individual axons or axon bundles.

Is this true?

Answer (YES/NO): YES